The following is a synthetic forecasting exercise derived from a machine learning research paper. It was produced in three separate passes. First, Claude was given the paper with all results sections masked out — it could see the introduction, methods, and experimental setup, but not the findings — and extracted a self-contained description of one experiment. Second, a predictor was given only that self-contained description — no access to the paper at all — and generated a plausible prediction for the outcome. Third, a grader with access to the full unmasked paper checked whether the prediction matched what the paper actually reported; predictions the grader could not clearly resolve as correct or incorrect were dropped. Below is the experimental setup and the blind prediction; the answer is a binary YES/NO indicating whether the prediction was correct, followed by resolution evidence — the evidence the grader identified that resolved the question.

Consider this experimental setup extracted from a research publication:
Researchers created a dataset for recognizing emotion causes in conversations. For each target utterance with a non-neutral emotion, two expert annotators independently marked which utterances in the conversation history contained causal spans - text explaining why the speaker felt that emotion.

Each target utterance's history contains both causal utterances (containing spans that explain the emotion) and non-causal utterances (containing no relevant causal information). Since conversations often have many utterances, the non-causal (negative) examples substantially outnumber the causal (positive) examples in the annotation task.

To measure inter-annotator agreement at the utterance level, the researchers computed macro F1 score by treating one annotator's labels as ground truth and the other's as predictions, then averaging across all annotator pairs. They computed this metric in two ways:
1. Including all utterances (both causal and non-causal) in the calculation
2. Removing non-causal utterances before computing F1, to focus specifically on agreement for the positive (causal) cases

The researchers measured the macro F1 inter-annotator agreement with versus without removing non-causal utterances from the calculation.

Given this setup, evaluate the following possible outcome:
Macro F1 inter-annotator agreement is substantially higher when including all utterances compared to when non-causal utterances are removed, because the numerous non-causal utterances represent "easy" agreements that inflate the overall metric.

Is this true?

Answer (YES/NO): YES